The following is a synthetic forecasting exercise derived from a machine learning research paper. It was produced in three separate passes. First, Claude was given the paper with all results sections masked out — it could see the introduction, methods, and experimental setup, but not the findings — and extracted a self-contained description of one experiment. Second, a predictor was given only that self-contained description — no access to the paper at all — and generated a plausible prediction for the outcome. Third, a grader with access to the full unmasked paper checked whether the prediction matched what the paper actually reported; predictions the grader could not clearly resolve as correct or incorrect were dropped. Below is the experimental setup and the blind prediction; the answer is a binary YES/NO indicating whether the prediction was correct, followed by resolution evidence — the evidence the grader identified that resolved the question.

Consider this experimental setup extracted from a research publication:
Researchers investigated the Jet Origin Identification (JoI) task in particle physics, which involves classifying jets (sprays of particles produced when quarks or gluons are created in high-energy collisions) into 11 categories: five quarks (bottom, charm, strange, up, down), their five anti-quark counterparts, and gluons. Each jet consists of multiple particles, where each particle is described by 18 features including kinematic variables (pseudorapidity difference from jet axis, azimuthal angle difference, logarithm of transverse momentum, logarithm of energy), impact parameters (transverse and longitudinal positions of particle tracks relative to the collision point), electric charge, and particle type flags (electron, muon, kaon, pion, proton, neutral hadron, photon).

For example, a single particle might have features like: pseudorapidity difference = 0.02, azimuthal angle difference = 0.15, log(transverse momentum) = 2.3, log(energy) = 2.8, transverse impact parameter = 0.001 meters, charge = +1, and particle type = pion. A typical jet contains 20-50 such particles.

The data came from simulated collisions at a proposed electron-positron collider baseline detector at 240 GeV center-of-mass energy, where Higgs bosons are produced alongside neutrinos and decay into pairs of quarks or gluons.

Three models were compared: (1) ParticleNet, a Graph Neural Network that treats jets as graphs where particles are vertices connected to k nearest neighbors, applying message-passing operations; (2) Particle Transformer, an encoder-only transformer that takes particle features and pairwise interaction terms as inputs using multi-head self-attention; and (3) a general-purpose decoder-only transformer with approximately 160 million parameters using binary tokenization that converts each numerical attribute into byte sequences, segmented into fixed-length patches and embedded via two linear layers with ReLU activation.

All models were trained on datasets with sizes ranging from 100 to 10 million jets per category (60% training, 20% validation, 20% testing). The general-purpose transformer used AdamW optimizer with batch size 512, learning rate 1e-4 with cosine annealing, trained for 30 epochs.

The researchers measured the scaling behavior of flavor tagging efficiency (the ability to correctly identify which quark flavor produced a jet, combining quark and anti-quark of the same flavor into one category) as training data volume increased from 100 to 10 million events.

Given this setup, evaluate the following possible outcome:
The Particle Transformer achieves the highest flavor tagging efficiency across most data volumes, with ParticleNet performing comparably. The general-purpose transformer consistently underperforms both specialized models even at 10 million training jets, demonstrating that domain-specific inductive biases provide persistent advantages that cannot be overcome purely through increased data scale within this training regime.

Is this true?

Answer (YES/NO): NO